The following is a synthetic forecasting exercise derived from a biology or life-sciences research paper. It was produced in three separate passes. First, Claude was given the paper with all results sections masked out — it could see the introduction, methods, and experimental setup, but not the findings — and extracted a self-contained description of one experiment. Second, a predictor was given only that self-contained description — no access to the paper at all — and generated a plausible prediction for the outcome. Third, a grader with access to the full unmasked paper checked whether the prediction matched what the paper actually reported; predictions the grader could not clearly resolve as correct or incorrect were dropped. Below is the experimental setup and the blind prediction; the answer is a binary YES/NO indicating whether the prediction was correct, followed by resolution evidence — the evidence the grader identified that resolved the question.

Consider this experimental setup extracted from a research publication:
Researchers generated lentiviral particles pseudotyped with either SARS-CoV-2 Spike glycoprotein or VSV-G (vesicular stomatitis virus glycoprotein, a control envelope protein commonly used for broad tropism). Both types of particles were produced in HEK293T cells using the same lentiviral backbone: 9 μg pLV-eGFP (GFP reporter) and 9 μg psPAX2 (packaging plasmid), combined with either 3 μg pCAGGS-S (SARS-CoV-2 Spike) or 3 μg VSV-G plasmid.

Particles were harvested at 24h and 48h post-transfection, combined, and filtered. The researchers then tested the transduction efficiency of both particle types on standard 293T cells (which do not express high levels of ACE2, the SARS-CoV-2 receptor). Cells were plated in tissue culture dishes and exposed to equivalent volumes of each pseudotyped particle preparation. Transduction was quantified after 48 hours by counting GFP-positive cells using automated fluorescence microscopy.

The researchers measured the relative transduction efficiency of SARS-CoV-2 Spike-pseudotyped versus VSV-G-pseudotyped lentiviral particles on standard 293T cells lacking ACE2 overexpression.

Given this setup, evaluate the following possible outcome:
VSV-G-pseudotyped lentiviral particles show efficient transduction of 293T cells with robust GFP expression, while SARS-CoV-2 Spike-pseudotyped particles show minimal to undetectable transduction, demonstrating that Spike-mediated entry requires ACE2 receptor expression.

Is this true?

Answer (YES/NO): NO